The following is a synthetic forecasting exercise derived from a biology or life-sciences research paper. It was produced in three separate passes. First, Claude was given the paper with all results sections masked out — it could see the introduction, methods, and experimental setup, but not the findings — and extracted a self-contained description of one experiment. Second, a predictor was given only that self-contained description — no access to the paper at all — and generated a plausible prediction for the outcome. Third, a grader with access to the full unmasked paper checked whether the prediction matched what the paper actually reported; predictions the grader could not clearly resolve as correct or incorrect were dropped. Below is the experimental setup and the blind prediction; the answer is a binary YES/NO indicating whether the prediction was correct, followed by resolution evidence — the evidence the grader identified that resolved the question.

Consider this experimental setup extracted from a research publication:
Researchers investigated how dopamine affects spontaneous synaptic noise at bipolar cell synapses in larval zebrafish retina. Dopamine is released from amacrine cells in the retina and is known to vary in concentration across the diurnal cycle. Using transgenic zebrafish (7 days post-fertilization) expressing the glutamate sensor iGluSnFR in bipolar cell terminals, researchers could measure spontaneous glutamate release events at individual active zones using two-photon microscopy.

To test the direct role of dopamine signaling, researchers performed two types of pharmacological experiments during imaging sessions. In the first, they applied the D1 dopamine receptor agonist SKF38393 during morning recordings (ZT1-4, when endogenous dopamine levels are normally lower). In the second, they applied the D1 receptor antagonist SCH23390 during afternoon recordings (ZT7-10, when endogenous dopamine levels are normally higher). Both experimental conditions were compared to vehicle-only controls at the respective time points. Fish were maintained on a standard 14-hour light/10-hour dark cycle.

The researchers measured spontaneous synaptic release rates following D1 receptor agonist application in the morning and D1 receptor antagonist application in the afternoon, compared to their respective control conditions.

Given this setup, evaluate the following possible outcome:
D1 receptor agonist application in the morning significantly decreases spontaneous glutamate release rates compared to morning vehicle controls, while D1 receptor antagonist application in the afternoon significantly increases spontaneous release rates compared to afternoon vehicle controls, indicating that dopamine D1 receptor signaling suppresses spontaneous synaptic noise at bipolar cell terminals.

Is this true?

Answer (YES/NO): NO